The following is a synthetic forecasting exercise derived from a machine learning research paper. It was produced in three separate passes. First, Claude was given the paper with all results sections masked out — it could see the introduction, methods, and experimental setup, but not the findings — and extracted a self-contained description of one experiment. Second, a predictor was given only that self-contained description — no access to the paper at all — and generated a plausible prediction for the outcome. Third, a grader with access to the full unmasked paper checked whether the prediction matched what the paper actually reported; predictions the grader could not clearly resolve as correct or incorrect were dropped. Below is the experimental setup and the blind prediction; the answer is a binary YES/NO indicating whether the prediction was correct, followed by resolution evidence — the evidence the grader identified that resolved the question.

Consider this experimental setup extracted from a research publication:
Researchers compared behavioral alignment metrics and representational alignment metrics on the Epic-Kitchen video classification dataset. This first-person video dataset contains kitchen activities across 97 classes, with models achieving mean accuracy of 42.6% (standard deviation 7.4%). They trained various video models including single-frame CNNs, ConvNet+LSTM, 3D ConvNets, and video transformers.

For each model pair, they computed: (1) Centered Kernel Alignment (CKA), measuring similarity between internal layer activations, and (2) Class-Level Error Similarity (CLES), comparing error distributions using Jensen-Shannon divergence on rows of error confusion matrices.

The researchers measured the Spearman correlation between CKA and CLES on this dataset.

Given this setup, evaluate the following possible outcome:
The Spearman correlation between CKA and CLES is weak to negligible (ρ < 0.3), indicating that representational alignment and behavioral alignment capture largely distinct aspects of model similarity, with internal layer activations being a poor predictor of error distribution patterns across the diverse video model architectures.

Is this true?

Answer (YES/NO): YES